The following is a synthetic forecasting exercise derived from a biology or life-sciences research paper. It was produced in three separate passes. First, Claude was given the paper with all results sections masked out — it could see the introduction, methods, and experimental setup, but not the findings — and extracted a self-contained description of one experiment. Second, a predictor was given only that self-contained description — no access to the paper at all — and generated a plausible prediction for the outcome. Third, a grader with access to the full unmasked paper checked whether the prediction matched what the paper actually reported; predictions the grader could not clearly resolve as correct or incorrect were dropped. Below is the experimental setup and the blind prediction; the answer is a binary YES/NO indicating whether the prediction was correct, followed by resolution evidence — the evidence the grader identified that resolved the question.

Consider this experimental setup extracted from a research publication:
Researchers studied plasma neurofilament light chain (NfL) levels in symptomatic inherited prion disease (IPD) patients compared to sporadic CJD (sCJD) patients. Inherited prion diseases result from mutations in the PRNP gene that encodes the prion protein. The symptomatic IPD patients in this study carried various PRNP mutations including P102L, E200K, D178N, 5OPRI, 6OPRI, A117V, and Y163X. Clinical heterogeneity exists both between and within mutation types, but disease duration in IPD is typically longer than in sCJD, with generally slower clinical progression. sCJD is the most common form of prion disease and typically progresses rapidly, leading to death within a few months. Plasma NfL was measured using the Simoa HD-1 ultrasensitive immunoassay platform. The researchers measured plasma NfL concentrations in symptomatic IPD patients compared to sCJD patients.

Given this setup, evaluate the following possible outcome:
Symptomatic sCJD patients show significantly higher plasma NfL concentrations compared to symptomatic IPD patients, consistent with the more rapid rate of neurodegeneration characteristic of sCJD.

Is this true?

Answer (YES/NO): YES